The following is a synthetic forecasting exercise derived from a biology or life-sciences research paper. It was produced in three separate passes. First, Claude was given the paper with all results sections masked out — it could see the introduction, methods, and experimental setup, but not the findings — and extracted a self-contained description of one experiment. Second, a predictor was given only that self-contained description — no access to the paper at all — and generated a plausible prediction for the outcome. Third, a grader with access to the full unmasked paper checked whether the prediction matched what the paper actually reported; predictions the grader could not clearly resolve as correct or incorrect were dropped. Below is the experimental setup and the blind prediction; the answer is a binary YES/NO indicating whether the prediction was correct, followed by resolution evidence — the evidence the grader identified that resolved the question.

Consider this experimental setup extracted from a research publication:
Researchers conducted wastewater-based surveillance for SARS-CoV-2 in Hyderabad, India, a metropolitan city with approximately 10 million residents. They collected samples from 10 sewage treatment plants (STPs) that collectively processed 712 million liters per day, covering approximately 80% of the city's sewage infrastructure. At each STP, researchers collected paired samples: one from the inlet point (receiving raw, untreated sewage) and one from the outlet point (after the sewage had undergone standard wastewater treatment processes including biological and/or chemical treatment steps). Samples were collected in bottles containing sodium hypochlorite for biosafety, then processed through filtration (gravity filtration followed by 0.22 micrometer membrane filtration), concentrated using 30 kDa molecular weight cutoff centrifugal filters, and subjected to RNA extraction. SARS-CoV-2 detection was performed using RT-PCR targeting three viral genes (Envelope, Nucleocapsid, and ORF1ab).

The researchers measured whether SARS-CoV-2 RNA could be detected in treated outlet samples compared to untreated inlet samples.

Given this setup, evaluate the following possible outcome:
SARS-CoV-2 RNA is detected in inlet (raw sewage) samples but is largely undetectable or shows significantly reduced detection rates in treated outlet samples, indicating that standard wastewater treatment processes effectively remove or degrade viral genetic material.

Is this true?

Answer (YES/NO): YES